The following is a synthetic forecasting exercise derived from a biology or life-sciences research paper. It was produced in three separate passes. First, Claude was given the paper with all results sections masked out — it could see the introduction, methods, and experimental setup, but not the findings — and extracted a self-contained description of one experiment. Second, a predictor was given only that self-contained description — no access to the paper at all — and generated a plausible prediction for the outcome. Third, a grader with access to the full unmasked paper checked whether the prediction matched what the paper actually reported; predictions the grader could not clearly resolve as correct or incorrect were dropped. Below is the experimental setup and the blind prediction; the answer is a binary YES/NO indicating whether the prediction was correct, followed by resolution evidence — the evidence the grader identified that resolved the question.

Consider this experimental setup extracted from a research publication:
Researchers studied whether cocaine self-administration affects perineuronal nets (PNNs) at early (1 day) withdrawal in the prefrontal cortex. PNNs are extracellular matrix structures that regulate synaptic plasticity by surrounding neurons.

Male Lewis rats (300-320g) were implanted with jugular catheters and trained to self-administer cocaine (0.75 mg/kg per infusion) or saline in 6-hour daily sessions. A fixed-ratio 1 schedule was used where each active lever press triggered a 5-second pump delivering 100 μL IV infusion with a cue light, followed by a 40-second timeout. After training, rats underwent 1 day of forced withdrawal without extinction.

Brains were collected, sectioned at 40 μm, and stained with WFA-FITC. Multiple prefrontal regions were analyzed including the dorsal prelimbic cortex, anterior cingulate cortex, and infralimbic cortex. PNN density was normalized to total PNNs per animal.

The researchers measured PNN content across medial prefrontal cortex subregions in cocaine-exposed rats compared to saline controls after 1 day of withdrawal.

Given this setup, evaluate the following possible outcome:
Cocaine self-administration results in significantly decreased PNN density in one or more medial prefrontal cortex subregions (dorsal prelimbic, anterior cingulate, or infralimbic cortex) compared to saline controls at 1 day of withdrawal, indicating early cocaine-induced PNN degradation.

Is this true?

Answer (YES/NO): NO